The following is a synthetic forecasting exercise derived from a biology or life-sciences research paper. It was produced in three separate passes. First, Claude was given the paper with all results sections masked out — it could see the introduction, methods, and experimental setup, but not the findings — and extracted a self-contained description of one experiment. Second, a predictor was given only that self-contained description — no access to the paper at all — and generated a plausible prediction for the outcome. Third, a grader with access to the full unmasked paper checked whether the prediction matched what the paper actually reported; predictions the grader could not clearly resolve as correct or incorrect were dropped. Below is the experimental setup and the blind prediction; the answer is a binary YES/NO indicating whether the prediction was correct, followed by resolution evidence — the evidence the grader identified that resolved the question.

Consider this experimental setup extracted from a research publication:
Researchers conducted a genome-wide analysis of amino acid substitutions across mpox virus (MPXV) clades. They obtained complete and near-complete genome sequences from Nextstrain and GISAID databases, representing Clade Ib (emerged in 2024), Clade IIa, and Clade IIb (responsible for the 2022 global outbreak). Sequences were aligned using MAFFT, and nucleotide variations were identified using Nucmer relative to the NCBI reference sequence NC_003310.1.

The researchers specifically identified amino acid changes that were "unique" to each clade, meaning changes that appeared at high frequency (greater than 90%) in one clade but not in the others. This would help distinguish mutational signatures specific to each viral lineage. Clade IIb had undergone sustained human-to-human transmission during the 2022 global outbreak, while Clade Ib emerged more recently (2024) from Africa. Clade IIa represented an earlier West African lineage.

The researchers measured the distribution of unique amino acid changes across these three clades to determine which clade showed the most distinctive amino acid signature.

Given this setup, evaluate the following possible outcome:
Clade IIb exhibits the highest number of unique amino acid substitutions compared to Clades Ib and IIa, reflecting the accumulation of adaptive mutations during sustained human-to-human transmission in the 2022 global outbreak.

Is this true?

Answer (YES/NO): YES